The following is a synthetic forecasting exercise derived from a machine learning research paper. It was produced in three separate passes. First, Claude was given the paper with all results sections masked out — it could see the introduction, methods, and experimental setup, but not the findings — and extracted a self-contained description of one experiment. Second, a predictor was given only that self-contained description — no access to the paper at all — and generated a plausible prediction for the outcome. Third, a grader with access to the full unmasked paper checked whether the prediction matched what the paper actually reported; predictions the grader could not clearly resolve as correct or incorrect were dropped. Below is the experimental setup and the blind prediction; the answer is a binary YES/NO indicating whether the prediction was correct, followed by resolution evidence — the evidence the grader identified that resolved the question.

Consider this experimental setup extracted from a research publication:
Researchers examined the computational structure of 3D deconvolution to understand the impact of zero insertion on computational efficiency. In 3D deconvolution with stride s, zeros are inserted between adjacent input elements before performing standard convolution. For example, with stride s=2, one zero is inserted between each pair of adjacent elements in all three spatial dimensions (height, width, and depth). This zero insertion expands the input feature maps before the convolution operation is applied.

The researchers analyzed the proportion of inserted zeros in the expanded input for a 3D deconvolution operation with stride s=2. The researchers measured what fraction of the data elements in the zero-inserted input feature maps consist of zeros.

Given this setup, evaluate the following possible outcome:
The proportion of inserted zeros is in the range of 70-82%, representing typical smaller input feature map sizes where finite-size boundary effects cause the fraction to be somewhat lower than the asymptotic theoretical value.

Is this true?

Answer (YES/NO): NO